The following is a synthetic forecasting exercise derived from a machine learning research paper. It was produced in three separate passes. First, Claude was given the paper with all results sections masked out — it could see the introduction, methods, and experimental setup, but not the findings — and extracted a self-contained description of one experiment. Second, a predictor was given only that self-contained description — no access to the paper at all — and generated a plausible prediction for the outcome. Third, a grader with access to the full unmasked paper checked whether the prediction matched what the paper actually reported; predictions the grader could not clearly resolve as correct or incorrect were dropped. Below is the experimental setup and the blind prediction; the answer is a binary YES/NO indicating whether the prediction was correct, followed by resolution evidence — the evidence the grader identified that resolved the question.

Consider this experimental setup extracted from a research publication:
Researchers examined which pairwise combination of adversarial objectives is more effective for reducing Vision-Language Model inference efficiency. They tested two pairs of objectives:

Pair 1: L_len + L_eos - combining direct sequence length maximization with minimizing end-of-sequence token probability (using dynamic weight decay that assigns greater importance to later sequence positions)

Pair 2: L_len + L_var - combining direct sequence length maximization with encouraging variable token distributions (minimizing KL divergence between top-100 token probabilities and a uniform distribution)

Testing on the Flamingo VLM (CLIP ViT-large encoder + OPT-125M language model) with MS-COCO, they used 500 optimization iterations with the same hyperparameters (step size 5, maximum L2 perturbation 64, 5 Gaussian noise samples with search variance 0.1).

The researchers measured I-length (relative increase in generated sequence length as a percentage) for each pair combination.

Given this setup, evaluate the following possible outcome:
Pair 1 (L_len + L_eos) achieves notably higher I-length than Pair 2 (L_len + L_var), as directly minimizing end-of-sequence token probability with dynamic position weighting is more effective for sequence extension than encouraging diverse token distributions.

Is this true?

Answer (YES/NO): YES